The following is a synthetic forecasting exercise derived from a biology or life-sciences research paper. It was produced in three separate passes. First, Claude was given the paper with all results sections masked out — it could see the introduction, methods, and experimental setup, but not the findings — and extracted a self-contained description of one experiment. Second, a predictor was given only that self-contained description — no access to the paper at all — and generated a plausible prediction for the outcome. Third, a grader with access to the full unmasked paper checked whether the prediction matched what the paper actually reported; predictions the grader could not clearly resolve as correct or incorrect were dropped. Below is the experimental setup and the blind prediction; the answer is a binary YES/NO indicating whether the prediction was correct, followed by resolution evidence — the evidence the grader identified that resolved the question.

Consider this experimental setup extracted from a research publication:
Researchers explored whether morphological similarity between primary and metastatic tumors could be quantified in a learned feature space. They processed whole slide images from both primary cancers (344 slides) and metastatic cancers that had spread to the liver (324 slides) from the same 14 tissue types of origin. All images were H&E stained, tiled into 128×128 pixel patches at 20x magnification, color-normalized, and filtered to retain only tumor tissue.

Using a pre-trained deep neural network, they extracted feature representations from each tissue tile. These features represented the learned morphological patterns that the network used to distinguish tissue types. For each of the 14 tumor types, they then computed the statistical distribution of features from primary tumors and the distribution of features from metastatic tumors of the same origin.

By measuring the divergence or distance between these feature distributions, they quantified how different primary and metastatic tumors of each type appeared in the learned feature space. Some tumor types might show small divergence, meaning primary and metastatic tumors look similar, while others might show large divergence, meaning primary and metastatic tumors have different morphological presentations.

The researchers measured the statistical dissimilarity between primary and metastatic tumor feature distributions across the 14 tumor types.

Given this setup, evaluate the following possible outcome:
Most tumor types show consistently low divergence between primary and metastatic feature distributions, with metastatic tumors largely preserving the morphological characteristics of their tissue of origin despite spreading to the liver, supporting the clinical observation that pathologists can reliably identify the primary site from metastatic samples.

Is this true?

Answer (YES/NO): NO